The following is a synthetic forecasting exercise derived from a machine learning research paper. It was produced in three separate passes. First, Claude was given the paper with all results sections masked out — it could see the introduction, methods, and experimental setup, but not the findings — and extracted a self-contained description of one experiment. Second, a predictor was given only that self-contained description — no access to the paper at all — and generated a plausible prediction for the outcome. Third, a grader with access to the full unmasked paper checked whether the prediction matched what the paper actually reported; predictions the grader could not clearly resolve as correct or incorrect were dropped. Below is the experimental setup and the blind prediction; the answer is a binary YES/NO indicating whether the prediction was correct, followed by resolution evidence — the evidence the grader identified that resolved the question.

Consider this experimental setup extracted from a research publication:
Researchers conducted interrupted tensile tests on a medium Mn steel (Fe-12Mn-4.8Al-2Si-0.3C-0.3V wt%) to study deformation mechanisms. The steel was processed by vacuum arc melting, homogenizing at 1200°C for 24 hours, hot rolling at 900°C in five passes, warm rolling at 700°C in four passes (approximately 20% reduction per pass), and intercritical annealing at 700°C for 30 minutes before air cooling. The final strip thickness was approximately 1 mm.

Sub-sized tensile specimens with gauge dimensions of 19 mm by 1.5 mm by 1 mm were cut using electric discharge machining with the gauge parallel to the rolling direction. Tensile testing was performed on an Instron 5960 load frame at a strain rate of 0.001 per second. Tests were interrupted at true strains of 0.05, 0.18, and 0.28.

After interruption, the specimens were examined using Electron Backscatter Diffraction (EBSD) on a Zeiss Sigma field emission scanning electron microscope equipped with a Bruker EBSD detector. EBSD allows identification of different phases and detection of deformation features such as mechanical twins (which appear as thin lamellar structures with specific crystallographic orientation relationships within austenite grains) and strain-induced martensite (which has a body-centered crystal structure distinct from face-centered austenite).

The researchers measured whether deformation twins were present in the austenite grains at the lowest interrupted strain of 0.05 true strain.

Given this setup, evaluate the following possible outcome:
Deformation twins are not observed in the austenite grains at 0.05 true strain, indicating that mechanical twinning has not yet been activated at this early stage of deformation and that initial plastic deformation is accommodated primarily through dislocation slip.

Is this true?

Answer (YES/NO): YES